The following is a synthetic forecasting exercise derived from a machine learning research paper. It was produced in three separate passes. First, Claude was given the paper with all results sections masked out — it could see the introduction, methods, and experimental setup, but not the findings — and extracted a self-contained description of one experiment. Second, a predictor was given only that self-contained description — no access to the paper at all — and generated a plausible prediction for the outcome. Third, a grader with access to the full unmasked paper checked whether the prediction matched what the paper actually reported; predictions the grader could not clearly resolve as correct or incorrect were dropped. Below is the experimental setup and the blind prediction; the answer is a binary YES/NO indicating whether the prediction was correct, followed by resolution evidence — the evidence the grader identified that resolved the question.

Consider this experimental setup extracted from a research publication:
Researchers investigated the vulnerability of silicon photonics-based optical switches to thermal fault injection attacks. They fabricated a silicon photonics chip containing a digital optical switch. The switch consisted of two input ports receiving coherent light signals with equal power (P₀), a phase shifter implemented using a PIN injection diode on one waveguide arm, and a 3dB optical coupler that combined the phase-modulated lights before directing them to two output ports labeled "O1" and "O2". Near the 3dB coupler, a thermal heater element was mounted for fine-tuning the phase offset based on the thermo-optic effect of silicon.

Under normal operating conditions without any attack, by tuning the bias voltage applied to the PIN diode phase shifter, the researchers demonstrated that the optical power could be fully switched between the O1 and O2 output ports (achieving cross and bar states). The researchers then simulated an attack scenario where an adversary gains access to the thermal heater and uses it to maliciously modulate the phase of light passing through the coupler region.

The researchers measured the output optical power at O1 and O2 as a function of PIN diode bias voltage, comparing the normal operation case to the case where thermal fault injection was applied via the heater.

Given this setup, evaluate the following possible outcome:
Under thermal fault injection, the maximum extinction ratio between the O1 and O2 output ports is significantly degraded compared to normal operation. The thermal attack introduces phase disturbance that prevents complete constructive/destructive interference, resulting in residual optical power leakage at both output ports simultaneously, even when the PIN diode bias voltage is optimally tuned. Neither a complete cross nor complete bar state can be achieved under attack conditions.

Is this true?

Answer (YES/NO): NO